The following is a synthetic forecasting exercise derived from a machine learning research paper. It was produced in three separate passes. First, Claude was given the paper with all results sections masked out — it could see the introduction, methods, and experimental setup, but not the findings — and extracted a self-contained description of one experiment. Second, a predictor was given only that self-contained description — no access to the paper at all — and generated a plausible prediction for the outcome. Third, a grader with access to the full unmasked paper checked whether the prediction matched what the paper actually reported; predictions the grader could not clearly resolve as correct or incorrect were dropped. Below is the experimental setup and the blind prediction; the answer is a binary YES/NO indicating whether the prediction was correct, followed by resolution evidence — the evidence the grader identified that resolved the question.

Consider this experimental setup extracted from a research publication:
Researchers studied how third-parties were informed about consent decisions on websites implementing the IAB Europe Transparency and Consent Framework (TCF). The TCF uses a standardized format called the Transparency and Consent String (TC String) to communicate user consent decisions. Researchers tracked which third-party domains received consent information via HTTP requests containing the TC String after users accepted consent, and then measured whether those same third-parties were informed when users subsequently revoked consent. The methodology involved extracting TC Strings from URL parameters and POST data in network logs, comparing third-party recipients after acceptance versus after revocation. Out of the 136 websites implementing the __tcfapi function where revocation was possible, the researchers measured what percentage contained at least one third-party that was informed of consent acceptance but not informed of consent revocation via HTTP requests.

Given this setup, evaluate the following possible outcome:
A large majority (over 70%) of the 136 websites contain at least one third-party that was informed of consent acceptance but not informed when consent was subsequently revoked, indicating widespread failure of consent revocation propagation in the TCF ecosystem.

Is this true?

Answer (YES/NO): YES